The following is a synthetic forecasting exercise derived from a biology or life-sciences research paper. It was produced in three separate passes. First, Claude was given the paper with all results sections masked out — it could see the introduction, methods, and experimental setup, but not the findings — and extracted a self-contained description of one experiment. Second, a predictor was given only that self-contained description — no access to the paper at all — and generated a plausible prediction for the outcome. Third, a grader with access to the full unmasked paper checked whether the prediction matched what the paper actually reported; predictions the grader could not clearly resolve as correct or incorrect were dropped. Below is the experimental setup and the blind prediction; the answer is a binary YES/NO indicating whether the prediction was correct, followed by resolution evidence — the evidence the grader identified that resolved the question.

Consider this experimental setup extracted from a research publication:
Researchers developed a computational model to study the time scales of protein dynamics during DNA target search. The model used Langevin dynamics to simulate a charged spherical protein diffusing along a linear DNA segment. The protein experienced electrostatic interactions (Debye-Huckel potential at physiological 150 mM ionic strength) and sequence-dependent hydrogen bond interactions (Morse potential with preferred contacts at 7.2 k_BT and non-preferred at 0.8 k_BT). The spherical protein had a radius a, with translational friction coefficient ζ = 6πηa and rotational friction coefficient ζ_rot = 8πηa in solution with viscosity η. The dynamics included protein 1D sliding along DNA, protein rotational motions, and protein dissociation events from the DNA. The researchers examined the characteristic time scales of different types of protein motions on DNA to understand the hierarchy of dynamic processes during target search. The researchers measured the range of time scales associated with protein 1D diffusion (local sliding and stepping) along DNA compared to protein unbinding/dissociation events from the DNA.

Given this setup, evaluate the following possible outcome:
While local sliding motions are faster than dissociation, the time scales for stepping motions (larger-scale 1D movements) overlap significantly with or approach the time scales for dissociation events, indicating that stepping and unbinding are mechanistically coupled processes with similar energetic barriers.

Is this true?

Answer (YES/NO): NO